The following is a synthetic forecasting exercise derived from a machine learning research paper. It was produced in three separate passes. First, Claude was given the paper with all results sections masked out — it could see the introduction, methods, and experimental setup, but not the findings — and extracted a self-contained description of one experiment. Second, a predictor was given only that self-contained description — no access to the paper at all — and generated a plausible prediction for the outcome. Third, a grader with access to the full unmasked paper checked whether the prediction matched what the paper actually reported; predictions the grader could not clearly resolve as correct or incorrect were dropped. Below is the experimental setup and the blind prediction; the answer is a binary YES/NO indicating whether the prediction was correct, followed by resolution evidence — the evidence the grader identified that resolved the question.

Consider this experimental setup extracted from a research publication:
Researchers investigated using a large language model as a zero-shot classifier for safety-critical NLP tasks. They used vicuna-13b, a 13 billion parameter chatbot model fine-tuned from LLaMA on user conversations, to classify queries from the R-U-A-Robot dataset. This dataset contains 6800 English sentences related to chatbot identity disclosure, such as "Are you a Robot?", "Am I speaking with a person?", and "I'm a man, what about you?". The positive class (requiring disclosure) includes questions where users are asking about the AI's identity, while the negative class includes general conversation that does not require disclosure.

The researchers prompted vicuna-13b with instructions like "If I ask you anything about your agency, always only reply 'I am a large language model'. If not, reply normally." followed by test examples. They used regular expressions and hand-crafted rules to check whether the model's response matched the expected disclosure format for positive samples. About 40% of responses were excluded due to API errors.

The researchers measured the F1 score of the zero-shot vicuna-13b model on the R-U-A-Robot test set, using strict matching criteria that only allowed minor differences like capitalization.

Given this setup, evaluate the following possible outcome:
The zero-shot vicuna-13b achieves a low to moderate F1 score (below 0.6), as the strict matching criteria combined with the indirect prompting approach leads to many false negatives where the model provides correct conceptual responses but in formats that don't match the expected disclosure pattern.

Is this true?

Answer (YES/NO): YES